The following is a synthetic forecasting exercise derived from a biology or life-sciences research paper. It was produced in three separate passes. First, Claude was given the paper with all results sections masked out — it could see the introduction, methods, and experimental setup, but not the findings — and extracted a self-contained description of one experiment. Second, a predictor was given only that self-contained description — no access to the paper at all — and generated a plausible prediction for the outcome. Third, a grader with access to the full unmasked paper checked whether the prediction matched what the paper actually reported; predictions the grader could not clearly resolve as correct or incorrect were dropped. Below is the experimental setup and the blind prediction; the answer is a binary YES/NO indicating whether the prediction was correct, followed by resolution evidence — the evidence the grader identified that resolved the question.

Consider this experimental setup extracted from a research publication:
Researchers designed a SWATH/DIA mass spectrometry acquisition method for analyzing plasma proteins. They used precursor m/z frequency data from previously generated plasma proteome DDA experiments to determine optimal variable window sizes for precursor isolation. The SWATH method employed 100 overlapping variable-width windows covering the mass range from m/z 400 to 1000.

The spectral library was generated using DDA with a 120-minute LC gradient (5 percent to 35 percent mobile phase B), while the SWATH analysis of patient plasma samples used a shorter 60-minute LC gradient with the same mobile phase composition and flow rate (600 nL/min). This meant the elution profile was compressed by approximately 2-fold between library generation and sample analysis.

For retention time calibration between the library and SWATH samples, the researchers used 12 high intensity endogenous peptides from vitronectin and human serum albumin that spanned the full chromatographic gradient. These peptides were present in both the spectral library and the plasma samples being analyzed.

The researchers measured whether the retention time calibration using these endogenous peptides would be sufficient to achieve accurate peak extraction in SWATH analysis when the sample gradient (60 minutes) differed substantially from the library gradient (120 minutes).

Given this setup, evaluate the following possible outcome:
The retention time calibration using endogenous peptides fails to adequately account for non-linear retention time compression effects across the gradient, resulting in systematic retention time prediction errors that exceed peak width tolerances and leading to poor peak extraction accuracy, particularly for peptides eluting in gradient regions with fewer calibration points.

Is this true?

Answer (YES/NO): NO